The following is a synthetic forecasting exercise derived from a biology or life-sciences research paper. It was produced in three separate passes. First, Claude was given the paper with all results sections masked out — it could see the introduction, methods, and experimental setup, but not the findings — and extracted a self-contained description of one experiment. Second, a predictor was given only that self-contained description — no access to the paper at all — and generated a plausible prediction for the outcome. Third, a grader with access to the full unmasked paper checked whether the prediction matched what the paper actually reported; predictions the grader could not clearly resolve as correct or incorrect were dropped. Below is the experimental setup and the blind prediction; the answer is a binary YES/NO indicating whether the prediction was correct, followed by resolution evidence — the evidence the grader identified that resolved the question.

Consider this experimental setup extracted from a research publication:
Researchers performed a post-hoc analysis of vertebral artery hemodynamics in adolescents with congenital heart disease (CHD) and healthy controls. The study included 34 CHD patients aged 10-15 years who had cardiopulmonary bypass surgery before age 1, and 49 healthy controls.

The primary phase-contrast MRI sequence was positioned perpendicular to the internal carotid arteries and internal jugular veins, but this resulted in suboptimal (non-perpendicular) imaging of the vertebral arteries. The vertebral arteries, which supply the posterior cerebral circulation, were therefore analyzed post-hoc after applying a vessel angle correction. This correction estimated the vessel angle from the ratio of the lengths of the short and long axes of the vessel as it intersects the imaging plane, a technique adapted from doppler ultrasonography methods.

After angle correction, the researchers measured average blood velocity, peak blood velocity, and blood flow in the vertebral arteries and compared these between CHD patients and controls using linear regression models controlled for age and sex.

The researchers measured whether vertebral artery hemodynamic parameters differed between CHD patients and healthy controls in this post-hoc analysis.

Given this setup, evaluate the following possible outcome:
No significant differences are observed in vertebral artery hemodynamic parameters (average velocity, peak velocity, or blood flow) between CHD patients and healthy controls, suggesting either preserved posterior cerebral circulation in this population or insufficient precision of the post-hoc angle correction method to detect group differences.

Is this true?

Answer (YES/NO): NO